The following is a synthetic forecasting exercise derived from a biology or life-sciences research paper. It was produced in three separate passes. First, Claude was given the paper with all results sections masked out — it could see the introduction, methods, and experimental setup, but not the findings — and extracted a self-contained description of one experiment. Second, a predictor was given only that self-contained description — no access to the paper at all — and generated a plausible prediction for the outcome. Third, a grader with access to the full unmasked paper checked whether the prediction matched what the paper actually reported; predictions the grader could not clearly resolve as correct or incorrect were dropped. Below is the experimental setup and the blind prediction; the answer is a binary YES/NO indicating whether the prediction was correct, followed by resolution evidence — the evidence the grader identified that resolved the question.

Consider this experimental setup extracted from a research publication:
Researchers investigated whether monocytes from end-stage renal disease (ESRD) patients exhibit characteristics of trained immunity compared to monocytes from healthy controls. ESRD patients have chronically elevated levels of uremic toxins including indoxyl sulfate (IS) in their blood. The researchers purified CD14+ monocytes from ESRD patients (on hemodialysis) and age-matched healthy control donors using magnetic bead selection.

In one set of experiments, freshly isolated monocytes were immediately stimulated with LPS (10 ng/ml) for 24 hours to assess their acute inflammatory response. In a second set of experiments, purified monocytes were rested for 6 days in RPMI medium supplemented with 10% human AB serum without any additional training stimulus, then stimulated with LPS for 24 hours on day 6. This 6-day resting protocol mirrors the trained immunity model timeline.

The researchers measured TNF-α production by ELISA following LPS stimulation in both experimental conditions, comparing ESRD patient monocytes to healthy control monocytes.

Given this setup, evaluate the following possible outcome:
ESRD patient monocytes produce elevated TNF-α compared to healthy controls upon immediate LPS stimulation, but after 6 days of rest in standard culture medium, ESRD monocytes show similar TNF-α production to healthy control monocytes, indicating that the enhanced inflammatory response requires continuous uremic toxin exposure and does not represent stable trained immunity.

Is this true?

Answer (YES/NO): NO